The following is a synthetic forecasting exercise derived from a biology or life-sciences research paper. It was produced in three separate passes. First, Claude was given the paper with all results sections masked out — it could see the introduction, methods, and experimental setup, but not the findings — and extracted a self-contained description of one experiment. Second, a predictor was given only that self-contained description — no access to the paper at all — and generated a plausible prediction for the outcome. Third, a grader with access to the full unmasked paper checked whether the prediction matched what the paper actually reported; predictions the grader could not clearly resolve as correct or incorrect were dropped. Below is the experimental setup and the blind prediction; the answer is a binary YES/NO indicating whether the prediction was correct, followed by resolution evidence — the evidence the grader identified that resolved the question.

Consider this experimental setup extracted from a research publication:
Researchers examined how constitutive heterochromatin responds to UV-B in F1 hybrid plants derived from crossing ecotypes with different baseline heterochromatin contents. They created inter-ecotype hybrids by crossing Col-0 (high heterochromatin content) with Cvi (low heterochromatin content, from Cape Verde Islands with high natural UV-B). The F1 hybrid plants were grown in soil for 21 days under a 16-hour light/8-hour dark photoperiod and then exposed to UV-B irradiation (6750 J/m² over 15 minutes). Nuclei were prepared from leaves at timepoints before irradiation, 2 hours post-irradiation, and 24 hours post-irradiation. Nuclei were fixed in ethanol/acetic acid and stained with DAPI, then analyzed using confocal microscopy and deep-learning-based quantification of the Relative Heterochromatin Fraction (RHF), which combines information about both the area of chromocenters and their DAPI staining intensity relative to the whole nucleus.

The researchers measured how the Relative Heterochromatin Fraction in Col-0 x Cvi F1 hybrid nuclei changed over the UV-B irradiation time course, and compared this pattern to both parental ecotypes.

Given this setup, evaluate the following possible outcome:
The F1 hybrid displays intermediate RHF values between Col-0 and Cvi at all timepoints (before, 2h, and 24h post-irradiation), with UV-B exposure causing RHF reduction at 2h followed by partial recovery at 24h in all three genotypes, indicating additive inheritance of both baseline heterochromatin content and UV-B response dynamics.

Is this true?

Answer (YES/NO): NO